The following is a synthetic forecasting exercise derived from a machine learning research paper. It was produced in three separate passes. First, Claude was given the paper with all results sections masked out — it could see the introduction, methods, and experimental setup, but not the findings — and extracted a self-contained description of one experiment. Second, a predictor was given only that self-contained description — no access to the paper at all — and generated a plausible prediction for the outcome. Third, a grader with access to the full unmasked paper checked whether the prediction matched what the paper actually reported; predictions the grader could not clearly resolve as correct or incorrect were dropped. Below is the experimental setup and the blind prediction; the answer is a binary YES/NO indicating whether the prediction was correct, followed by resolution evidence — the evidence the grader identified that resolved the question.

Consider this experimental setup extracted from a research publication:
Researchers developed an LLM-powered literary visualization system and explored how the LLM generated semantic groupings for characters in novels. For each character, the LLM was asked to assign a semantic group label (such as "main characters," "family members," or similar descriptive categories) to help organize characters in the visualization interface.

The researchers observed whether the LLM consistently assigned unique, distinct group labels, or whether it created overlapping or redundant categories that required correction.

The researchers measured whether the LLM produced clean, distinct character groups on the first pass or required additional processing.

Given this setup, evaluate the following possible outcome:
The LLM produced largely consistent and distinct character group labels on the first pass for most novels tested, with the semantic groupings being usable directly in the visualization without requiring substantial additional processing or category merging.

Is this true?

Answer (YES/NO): NO